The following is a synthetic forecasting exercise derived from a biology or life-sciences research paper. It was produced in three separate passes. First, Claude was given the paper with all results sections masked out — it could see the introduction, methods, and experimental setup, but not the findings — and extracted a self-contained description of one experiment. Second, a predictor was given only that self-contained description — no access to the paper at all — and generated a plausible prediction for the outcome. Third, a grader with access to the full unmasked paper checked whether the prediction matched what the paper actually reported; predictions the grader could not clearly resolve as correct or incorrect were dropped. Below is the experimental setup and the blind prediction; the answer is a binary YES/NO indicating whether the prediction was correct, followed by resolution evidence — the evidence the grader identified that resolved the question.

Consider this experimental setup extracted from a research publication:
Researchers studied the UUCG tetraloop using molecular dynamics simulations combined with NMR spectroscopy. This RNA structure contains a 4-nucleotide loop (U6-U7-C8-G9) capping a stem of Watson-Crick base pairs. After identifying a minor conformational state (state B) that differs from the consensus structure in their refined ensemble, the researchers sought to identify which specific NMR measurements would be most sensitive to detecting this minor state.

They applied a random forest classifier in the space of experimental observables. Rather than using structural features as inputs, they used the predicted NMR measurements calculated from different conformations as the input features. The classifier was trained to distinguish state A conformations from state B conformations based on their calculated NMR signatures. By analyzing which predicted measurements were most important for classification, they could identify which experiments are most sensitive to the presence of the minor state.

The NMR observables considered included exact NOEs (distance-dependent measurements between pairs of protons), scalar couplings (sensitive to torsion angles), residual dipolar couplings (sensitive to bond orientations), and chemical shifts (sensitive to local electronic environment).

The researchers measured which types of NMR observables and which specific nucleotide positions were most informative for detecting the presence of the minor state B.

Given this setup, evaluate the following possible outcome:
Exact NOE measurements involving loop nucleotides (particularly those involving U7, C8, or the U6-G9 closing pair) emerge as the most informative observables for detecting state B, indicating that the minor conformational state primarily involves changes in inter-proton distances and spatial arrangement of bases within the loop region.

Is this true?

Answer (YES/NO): NO